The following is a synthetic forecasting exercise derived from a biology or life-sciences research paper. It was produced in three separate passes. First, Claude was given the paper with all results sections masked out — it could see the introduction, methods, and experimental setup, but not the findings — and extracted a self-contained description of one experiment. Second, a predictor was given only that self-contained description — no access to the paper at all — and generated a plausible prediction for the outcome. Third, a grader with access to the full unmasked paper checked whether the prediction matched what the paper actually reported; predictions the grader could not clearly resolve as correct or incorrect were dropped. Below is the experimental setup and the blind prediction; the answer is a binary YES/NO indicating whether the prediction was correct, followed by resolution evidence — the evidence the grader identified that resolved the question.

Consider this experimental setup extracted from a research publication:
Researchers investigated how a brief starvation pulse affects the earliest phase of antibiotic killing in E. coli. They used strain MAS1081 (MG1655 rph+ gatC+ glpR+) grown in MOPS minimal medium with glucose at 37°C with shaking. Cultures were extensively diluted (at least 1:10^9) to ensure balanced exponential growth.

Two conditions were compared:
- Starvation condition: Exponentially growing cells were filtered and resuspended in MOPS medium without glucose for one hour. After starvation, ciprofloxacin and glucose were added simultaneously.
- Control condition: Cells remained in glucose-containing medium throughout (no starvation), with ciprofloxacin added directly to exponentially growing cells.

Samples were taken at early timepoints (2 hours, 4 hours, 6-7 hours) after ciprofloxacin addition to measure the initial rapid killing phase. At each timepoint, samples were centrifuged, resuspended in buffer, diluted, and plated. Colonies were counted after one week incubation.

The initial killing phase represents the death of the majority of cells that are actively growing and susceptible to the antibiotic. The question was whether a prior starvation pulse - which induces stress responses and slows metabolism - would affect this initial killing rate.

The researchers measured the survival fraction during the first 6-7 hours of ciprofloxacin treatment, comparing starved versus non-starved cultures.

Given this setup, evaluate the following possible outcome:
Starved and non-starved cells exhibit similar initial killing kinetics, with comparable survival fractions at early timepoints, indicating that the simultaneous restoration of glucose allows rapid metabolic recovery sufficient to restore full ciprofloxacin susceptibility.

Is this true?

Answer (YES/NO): NO